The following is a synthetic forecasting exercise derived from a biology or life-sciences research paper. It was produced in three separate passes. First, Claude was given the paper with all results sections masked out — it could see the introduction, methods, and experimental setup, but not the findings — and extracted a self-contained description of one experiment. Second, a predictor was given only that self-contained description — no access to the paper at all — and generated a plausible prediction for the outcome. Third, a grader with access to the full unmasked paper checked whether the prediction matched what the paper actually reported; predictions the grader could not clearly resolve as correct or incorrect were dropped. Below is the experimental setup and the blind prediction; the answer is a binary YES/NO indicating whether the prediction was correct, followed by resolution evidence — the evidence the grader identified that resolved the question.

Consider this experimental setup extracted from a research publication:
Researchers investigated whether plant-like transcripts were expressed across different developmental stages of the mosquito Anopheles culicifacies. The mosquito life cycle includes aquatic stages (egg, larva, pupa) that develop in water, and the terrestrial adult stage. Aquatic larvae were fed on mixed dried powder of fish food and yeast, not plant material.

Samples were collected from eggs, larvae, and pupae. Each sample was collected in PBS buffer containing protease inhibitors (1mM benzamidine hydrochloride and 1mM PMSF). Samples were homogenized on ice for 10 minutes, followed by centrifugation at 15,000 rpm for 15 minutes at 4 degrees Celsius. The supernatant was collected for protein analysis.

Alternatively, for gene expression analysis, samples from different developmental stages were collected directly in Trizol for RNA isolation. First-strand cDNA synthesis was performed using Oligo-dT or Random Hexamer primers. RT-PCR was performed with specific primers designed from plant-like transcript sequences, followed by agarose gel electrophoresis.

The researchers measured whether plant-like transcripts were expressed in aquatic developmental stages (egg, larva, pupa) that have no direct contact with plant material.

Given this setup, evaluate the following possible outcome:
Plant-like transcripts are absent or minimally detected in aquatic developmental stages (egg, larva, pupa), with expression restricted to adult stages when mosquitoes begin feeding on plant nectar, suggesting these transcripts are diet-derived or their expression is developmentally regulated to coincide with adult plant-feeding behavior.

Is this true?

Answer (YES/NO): NO